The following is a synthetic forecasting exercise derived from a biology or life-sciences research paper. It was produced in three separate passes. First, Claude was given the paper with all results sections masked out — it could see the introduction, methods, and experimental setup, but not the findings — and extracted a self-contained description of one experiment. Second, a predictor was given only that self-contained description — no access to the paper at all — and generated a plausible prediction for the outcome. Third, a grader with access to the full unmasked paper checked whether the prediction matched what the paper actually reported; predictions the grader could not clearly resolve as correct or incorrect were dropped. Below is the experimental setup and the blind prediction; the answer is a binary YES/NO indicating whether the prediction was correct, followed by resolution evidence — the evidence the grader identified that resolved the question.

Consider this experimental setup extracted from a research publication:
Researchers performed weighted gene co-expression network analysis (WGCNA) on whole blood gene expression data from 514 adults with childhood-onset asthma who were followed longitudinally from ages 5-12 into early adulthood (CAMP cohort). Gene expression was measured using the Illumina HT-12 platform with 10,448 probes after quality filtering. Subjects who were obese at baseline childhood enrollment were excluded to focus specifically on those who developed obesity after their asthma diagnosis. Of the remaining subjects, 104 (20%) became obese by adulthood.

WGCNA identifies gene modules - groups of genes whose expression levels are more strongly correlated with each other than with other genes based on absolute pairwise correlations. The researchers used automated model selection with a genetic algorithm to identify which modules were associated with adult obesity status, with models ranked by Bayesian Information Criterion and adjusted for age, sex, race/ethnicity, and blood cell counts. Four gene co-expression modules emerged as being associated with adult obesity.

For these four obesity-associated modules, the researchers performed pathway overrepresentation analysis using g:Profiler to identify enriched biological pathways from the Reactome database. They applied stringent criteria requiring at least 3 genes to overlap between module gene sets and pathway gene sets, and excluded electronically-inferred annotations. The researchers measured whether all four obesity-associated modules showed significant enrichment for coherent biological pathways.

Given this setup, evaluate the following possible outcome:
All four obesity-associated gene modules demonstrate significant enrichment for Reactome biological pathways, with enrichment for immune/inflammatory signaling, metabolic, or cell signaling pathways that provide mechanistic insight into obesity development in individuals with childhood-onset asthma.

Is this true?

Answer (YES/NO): NO